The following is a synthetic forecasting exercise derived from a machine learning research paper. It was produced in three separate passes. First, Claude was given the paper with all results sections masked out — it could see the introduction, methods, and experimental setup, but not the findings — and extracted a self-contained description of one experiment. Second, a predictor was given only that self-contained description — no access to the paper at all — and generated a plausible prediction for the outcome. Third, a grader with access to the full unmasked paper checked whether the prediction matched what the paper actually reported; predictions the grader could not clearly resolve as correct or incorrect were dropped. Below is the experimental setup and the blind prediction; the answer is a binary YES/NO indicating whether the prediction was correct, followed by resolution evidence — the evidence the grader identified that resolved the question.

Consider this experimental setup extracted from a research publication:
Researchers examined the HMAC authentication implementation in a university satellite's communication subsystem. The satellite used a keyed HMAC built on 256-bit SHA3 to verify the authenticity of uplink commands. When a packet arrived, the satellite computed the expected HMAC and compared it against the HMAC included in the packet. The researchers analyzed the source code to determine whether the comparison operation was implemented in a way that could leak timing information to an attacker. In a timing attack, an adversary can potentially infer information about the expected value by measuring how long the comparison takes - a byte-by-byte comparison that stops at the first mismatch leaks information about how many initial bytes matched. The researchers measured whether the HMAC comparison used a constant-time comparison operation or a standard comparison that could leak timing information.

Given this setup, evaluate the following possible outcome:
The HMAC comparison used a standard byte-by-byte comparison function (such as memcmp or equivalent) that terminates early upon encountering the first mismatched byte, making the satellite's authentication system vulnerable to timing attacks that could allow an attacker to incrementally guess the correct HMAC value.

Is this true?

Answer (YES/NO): YES